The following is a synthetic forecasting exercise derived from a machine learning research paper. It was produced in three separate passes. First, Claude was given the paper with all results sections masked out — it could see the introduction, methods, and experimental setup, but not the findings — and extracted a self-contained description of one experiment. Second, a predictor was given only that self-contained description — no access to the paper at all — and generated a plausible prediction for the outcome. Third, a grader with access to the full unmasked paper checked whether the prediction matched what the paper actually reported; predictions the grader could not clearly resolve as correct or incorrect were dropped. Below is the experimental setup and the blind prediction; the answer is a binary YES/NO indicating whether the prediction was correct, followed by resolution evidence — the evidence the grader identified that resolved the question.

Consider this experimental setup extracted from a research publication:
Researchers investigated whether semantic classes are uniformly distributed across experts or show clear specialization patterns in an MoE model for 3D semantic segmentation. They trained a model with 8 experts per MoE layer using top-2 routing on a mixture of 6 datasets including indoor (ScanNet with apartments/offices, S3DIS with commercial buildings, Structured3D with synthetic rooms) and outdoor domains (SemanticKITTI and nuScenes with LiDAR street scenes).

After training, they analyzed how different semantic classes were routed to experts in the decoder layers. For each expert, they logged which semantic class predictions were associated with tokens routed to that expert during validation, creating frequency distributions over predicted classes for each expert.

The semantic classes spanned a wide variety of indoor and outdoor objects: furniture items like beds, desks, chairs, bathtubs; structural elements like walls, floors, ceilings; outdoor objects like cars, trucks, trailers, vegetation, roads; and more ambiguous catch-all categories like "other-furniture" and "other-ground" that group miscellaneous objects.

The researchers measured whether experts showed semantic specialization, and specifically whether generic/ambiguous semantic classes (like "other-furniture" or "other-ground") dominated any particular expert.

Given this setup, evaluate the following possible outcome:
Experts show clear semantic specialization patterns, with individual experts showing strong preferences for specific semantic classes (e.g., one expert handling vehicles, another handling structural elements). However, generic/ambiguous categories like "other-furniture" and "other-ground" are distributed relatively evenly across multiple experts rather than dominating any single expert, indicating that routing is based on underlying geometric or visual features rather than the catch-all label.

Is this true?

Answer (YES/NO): YES